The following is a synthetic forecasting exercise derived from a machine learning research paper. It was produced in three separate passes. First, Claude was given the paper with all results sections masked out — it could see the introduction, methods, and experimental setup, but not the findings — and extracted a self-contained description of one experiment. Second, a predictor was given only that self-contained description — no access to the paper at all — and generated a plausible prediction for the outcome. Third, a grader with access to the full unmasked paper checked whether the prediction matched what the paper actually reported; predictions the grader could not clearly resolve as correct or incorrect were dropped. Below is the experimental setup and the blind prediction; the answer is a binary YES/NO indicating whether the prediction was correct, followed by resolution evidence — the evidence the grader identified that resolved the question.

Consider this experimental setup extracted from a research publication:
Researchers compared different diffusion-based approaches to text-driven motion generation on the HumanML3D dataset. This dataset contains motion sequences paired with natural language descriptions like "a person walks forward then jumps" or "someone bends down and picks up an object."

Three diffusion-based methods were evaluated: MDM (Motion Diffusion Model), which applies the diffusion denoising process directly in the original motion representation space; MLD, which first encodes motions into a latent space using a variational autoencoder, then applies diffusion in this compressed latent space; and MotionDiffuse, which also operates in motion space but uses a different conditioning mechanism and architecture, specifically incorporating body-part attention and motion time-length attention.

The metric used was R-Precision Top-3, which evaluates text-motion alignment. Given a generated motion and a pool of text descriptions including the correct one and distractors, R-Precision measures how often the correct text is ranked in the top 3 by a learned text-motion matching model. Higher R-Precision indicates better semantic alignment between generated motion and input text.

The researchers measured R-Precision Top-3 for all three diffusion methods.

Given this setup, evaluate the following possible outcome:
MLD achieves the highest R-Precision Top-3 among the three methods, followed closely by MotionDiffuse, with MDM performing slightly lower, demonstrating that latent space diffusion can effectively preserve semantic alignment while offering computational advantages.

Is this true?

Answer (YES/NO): NO